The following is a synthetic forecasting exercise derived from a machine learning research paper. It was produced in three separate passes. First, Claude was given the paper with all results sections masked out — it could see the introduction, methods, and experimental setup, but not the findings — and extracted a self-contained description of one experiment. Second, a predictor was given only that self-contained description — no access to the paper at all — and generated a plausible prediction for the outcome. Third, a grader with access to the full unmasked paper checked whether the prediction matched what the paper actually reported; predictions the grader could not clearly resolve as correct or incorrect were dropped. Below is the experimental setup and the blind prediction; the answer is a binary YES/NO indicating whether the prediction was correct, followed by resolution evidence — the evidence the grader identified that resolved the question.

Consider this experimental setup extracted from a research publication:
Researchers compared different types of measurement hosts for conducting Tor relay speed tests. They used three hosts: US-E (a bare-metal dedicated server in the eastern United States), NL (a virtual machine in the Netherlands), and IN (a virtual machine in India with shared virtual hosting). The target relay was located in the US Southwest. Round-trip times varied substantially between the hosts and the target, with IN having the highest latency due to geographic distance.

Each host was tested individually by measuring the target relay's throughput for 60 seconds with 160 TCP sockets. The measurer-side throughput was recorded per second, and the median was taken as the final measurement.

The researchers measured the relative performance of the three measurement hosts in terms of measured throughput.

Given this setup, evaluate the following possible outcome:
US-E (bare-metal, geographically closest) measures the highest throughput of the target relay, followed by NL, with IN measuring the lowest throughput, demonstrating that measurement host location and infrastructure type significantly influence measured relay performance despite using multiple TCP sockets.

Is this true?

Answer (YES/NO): YES